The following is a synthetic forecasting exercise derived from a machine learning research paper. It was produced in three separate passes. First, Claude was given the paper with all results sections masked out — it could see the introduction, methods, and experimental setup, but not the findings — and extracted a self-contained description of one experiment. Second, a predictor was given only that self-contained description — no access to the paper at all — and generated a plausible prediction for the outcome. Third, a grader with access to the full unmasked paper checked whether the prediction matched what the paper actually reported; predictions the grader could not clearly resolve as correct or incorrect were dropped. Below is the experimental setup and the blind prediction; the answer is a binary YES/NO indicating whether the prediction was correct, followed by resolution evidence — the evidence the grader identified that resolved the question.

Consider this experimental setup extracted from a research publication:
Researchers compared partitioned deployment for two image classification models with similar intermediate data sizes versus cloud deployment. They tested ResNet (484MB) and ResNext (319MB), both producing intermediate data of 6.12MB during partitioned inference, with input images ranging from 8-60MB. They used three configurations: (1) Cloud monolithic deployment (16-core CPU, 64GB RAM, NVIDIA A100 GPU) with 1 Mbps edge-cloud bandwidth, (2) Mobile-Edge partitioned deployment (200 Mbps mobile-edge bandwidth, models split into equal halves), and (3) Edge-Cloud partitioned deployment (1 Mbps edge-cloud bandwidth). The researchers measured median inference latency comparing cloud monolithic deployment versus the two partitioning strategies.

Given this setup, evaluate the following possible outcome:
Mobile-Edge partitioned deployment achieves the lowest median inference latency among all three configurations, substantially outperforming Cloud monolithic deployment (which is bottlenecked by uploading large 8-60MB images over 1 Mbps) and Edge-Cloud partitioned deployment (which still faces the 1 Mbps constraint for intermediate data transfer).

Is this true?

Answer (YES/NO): YES